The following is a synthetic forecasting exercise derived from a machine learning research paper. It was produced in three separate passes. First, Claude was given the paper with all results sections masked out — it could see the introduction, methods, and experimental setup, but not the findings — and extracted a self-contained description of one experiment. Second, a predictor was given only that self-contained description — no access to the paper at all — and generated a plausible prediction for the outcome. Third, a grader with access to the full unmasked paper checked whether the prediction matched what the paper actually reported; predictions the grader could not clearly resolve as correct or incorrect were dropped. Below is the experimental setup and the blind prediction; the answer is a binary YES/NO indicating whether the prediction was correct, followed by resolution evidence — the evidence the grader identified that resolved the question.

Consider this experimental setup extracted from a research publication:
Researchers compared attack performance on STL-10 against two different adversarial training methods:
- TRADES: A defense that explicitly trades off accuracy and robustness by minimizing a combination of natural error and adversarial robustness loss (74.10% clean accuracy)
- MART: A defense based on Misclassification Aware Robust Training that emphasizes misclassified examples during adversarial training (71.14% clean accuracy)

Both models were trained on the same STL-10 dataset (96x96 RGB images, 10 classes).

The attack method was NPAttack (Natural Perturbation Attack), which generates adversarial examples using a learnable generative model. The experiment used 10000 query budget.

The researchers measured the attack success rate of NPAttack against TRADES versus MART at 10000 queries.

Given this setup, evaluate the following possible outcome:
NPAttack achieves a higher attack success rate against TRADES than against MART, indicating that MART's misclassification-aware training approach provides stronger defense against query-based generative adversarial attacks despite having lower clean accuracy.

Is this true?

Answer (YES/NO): YES